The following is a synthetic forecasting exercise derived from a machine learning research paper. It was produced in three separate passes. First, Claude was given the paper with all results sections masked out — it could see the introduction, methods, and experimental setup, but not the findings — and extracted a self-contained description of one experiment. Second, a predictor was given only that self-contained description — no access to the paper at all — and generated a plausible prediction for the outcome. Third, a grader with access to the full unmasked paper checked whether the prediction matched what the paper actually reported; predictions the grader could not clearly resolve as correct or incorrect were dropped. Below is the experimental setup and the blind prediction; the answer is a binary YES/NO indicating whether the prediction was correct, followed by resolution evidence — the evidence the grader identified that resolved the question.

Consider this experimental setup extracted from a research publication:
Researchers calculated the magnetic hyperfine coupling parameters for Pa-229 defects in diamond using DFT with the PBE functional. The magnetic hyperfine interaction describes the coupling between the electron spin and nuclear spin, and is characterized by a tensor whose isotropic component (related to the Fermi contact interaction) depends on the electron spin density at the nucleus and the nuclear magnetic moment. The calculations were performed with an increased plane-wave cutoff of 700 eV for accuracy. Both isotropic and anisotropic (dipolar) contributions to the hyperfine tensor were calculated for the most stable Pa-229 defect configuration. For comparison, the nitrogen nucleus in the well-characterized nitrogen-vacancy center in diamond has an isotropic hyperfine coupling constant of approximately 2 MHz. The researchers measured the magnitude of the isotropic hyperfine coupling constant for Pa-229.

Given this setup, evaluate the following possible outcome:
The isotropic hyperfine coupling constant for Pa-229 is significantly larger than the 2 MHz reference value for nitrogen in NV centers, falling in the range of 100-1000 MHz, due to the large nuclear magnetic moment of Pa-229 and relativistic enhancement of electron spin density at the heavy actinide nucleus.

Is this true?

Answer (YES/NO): NO